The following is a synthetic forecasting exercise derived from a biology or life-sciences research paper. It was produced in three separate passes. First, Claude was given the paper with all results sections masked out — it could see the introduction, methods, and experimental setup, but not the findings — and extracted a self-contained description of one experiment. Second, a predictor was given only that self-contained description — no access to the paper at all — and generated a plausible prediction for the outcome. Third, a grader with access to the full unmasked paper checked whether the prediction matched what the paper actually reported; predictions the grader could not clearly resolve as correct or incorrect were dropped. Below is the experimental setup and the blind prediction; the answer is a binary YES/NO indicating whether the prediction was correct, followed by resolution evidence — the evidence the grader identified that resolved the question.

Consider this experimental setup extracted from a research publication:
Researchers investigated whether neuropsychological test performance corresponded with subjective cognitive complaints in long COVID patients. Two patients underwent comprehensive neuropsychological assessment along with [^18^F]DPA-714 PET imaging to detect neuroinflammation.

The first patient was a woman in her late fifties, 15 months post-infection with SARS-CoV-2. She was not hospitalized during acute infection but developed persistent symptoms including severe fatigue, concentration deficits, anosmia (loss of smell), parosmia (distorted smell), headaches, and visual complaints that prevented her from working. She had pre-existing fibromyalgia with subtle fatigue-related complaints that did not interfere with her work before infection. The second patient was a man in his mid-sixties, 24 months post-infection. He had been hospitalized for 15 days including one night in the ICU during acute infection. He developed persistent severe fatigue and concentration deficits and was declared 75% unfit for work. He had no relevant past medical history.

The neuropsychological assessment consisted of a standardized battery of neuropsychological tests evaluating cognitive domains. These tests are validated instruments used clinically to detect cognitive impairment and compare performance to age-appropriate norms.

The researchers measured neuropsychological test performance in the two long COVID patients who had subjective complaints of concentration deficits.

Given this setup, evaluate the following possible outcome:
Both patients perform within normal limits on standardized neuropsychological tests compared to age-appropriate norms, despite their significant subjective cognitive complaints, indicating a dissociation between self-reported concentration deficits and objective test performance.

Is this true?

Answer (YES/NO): NO